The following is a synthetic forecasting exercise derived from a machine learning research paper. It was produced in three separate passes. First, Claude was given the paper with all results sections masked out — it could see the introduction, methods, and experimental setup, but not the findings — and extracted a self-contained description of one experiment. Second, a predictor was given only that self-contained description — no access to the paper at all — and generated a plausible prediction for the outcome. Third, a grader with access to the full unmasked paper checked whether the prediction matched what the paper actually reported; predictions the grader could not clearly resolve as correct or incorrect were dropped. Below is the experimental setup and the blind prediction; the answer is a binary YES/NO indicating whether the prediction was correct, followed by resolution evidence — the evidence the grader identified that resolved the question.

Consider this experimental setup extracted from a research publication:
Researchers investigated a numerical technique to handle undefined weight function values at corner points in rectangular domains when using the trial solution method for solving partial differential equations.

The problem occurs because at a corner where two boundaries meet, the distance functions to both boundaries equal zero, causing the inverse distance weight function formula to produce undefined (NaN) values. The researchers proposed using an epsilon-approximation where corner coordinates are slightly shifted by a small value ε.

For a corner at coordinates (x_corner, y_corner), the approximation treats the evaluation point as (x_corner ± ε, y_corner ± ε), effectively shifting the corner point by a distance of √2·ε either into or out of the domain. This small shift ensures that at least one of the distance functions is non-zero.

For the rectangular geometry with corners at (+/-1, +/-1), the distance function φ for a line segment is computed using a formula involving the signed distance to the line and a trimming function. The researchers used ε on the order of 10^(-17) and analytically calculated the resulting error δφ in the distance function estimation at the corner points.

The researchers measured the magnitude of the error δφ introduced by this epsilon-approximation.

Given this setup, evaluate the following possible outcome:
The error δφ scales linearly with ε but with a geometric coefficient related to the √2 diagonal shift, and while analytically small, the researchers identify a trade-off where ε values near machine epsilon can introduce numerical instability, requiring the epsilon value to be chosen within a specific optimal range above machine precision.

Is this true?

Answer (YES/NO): NO